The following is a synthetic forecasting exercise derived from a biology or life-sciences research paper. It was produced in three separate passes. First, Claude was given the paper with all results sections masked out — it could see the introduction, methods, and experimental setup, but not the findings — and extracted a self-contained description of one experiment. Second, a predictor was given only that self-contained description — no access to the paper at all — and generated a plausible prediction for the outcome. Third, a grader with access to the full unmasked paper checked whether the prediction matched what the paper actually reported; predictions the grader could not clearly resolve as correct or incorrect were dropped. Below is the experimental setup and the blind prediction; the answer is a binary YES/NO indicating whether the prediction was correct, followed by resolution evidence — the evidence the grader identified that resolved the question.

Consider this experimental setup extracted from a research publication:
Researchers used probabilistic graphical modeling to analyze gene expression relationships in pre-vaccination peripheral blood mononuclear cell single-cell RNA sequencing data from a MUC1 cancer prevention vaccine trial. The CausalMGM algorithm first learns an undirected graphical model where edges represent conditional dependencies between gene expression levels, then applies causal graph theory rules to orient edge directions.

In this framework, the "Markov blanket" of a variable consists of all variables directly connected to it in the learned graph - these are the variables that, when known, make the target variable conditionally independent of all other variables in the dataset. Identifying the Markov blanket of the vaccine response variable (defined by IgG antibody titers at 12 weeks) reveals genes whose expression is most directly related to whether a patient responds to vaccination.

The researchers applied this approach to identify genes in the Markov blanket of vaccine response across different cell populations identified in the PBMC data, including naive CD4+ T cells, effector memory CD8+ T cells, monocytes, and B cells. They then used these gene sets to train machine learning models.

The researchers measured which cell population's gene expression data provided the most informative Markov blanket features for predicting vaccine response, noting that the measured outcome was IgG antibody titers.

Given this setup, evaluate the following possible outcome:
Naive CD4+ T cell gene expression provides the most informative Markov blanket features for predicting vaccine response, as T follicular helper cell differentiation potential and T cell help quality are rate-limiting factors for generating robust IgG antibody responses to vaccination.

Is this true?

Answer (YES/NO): NO